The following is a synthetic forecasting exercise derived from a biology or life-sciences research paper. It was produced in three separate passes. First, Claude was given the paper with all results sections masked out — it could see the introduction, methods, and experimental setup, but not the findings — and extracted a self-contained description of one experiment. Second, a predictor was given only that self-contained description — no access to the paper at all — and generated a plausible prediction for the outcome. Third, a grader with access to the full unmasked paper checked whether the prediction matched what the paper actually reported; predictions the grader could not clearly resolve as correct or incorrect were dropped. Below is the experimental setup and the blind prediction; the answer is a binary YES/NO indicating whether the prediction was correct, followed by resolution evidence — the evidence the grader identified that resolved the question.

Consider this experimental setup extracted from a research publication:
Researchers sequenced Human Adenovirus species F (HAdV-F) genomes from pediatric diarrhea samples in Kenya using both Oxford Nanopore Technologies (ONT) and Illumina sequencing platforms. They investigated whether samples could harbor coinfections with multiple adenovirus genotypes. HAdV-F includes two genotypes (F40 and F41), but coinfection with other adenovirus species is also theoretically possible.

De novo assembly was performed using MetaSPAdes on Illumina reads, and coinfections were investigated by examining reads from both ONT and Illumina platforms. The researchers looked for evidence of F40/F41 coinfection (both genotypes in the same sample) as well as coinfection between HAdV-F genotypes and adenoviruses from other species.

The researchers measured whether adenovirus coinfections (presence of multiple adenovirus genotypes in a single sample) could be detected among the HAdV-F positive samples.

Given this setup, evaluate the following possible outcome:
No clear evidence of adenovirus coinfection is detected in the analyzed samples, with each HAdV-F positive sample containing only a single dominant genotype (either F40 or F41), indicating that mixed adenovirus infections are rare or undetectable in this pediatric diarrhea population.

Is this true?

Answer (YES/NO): NO